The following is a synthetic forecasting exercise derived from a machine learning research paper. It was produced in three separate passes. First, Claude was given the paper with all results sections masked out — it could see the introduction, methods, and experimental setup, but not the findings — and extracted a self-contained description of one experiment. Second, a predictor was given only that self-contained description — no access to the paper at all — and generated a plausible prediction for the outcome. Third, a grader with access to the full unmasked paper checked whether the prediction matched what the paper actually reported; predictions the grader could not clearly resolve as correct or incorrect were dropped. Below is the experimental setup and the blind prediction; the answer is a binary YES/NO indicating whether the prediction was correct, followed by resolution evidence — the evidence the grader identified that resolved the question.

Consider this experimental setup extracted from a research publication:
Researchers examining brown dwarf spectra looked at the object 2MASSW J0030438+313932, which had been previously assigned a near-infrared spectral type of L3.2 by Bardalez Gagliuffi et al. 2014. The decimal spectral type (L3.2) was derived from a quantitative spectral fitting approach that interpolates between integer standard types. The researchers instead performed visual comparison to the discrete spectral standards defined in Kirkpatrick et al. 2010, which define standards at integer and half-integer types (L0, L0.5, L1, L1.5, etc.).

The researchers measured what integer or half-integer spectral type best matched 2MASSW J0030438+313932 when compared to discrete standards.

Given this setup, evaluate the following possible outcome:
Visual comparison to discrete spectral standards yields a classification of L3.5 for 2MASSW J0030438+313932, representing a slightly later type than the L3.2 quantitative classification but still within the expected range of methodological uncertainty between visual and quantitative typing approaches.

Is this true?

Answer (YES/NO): NO